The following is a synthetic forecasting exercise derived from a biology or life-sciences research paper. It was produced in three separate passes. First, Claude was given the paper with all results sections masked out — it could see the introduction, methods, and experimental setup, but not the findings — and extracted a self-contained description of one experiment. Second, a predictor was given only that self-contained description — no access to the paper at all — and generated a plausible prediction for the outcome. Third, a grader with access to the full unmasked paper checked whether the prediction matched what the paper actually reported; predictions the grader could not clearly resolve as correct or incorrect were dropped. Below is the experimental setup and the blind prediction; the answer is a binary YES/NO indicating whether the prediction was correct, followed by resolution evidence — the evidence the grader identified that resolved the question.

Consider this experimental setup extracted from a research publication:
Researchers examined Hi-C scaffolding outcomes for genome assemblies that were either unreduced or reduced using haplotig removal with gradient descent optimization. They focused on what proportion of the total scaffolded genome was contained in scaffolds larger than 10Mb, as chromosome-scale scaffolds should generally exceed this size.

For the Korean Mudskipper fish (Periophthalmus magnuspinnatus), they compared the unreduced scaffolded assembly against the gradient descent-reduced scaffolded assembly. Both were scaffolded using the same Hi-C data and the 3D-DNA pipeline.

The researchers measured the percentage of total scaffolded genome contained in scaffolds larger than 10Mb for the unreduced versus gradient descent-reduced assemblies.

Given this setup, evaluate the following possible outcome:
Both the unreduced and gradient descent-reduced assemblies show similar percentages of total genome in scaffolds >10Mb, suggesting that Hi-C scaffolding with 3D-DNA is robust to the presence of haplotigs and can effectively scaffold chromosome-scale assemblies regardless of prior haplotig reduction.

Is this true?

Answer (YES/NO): NO